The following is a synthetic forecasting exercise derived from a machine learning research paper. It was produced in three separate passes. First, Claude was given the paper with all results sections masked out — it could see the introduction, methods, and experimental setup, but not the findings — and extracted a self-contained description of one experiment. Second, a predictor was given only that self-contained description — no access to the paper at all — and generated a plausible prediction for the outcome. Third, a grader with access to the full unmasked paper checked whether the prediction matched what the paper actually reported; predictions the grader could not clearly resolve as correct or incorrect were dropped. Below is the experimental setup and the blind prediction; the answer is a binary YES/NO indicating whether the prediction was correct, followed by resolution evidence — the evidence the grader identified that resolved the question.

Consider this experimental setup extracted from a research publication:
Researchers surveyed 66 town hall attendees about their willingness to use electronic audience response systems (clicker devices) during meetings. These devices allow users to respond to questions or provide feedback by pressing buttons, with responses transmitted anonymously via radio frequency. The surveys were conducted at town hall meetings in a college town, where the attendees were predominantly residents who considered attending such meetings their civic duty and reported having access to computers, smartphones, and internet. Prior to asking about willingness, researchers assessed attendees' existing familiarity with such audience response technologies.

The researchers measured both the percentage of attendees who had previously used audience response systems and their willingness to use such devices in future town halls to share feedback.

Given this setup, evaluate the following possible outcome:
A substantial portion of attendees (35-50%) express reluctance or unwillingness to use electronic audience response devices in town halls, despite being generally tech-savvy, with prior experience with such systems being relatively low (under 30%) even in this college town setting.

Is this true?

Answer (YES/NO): NO